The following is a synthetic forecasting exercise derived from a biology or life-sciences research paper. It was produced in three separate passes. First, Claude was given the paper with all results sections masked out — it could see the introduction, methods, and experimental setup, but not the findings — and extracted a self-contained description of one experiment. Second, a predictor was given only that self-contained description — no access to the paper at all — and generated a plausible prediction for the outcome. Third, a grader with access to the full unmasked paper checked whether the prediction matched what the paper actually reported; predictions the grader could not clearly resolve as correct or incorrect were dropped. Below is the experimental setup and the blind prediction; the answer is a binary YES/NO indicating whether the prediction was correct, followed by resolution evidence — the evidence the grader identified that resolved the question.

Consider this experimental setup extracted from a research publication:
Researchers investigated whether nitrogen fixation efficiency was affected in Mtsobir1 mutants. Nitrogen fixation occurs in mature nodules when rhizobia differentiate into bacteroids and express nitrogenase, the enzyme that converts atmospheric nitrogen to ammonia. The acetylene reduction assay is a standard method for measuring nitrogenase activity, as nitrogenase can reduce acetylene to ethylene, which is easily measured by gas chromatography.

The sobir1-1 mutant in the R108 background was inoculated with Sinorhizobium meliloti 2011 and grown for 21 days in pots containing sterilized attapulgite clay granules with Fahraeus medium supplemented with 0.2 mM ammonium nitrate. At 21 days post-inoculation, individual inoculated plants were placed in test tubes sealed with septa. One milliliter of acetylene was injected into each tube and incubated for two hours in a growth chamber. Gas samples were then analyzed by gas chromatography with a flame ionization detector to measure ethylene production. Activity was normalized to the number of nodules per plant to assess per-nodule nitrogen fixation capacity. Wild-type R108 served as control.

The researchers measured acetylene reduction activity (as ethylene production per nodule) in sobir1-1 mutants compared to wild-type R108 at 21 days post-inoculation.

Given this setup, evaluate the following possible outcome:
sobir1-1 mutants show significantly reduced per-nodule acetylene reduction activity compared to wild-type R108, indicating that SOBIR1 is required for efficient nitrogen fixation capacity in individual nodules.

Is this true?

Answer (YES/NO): NO